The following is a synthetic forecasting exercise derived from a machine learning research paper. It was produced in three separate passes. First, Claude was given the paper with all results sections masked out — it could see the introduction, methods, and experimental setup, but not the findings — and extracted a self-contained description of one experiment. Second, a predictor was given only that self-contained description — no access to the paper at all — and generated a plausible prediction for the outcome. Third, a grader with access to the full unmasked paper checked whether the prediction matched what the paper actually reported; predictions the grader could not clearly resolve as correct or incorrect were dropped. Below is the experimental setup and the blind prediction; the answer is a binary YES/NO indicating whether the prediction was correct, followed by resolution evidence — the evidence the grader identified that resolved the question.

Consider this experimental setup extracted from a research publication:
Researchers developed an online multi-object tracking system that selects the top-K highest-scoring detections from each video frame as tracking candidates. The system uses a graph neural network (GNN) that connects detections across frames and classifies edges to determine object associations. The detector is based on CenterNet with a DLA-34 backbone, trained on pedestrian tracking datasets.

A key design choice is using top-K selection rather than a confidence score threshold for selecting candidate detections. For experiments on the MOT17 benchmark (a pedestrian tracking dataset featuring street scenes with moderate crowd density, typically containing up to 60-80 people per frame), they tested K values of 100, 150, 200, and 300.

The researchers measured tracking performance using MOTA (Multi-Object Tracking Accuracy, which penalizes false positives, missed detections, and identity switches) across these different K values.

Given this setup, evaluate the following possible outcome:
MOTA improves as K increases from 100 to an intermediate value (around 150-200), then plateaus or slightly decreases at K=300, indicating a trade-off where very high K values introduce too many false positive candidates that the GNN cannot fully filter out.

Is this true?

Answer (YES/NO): NO